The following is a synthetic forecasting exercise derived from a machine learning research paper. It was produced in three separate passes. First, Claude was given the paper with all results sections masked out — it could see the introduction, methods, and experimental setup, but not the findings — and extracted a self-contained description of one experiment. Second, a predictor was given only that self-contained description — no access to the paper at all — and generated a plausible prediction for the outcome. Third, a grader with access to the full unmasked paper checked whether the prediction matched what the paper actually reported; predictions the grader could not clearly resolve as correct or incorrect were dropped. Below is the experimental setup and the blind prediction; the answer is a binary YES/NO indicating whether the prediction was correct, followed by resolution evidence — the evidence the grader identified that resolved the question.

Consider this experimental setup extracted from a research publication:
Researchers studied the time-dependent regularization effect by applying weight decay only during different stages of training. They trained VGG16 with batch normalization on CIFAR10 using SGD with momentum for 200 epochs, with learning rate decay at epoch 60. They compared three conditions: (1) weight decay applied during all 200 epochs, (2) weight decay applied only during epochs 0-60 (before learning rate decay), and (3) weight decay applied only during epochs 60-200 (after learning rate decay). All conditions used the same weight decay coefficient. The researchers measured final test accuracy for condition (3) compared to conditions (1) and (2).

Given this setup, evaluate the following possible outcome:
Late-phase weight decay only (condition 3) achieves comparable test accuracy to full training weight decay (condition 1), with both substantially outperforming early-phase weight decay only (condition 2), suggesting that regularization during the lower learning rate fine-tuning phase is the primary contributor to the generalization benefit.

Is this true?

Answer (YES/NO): NO